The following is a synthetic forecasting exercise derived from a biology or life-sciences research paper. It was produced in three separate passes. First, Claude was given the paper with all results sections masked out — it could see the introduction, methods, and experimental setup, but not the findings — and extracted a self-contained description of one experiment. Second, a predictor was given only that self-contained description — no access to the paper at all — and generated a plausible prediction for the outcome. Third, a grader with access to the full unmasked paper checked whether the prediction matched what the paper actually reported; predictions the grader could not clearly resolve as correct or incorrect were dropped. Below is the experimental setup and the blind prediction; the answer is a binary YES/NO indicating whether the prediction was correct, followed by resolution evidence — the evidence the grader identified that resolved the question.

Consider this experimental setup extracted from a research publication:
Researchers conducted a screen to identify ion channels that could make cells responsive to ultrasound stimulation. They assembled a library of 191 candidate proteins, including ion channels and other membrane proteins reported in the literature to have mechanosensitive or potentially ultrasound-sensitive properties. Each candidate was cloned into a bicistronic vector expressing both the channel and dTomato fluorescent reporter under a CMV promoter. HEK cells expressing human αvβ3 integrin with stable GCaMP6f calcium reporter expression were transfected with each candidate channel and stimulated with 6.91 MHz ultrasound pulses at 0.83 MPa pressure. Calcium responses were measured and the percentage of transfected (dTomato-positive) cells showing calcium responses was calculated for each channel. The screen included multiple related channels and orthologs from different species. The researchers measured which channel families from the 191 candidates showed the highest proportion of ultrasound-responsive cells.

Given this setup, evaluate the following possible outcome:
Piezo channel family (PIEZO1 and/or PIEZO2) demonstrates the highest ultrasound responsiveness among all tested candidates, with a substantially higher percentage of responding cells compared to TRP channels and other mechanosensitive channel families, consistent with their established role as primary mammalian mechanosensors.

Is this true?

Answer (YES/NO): NO